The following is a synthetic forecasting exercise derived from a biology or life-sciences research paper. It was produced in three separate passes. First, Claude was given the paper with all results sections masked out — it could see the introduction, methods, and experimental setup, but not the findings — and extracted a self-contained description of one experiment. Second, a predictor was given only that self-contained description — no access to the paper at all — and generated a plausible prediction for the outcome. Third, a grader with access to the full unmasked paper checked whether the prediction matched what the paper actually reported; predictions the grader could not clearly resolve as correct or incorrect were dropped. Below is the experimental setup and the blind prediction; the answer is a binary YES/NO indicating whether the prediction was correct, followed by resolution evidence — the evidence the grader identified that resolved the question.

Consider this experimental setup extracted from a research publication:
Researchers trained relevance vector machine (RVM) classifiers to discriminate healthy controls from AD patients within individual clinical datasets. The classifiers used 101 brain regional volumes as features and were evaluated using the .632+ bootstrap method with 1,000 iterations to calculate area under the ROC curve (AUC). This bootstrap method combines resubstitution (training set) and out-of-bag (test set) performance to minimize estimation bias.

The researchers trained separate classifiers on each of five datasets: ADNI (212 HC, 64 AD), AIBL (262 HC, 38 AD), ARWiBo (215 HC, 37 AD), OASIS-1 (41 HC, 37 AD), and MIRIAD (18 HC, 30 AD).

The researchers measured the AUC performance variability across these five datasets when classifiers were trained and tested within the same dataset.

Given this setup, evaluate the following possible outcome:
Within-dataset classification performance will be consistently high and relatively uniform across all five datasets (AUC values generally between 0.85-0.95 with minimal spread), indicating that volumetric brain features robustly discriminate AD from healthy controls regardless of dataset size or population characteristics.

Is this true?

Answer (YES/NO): NO